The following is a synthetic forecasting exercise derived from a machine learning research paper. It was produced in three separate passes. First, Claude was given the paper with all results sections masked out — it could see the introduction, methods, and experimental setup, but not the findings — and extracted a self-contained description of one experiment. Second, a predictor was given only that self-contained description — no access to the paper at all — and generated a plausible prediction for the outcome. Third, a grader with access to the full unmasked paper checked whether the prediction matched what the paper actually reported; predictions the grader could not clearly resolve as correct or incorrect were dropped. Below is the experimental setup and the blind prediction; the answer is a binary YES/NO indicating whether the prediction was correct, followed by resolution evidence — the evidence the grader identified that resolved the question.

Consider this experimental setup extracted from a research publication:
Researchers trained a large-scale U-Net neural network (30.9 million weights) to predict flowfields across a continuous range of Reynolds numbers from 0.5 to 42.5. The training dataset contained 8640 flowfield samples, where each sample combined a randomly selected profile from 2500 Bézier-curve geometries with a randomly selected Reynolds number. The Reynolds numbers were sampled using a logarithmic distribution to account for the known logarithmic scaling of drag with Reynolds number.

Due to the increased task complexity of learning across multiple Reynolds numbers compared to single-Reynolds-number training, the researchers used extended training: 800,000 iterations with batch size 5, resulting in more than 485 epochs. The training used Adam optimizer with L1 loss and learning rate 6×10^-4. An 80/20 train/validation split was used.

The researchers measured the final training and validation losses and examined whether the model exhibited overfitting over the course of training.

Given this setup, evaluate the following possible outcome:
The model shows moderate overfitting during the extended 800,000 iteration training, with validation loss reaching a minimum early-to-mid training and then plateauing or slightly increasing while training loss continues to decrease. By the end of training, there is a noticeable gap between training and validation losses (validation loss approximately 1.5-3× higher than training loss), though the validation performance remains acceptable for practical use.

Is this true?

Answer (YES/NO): NO